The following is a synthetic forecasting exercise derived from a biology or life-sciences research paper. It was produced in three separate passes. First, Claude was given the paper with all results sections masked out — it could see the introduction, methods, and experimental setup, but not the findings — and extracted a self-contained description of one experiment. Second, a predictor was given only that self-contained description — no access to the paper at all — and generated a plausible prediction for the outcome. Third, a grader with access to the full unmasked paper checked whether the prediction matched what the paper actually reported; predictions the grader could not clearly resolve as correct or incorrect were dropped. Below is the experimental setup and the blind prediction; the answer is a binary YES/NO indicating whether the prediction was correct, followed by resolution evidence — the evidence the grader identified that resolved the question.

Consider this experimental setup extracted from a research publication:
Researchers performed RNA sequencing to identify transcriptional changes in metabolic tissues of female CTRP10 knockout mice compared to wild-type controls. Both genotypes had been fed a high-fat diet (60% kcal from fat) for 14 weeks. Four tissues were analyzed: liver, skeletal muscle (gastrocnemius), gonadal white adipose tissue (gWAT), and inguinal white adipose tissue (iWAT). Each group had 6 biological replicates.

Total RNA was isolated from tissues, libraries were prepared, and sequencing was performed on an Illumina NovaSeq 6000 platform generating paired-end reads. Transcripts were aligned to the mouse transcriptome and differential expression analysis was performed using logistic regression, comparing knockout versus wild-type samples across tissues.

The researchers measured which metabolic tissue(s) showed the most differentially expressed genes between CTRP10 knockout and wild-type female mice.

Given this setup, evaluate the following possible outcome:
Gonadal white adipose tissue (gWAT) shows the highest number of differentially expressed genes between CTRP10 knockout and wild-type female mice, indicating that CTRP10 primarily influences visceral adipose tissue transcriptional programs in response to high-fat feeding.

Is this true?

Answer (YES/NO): NO